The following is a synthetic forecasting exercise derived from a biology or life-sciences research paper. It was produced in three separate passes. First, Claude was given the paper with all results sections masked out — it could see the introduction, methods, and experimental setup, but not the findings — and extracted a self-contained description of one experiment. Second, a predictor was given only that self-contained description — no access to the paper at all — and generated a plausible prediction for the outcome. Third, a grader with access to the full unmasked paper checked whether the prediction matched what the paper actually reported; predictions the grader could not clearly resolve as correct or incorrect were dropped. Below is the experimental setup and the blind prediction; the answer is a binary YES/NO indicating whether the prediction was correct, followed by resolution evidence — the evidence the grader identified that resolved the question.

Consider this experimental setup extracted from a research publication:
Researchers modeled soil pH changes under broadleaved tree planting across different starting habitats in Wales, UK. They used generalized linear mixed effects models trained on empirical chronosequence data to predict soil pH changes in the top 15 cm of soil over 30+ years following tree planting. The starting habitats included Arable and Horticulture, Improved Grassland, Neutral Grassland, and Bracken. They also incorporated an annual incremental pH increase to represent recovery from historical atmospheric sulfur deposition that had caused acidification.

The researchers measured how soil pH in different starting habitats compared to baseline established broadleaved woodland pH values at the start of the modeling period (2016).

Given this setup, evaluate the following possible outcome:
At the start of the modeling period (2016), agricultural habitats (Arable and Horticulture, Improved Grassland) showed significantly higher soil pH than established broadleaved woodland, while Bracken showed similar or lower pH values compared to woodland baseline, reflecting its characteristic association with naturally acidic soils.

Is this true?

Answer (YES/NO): YES